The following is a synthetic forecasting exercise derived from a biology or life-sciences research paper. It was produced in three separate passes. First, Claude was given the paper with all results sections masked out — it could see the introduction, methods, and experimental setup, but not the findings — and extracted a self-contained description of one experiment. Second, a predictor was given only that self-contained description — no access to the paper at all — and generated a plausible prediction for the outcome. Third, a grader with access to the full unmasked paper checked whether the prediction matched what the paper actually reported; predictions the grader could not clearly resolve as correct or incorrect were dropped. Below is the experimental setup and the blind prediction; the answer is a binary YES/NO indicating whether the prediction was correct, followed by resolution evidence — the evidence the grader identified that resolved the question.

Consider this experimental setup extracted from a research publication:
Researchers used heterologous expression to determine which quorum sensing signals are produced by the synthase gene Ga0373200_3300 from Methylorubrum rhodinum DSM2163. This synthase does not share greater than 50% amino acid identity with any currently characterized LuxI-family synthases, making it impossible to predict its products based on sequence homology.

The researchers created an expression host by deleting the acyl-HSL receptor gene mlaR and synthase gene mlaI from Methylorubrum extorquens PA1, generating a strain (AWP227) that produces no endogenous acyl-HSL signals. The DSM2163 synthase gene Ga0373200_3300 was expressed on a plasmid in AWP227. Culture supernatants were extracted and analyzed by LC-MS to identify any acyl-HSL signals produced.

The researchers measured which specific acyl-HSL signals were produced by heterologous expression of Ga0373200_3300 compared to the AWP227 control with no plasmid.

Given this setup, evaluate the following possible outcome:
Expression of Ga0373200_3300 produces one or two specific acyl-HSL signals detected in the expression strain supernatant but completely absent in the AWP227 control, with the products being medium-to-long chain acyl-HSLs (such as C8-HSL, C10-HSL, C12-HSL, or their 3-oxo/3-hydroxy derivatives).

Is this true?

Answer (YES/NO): YES